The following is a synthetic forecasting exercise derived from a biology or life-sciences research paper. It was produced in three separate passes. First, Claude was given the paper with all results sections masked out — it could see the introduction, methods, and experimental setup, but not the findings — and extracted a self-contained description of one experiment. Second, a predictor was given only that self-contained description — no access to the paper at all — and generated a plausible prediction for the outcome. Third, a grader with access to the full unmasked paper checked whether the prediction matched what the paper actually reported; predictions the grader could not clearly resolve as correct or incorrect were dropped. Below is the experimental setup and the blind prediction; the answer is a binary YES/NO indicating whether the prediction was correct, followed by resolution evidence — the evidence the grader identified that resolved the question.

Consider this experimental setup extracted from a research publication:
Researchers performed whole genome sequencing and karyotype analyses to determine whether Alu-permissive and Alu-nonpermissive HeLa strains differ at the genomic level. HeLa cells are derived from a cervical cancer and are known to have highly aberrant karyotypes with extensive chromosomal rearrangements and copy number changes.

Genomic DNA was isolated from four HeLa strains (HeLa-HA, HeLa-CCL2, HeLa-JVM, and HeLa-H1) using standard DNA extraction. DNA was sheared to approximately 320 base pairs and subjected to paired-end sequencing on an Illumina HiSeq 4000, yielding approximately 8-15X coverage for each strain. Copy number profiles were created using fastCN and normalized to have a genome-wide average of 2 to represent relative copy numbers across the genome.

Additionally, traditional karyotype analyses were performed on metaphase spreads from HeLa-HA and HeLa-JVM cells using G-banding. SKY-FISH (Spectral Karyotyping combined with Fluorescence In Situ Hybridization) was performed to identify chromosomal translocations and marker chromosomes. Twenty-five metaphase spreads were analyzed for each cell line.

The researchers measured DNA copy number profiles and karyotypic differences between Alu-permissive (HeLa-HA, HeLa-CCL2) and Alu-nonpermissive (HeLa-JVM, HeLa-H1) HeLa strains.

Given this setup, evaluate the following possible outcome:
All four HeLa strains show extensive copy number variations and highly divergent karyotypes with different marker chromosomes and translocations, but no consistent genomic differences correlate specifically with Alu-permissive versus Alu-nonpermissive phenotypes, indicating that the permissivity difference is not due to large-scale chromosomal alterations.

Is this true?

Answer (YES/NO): NO